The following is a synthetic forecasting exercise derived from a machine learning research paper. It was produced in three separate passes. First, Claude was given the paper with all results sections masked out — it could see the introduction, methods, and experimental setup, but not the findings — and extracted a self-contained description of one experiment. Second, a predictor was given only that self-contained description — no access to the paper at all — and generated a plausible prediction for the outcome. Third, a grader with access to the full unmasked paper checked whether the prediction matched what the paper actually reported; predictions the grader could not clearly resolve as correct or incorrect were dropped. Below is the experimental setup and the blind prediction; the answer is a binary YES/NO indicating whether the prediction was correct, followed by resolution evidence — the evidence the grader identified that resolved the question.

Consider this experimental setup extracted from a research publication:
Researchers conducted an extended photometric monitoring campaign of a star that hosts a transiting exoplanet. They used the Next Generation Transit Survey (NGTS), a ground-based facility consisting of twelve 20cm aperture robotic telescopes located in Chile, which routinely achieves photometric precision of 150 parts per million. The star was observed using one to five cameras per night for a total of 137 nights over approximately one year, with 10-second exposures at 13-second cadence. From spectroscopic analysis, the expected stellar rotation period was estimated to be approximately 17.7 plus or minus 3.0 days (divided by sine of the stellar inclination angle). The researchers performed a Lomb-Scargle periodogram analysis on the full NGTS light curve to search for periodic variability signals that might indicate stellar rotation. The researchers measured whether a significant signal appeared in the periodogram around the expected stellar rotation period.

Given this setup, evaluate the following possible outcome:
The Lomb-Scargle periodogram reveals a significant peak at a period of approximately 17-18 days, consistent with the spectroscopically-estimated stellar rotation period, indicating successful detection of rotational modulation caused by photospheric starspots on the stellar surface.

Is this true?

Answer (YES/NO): NO